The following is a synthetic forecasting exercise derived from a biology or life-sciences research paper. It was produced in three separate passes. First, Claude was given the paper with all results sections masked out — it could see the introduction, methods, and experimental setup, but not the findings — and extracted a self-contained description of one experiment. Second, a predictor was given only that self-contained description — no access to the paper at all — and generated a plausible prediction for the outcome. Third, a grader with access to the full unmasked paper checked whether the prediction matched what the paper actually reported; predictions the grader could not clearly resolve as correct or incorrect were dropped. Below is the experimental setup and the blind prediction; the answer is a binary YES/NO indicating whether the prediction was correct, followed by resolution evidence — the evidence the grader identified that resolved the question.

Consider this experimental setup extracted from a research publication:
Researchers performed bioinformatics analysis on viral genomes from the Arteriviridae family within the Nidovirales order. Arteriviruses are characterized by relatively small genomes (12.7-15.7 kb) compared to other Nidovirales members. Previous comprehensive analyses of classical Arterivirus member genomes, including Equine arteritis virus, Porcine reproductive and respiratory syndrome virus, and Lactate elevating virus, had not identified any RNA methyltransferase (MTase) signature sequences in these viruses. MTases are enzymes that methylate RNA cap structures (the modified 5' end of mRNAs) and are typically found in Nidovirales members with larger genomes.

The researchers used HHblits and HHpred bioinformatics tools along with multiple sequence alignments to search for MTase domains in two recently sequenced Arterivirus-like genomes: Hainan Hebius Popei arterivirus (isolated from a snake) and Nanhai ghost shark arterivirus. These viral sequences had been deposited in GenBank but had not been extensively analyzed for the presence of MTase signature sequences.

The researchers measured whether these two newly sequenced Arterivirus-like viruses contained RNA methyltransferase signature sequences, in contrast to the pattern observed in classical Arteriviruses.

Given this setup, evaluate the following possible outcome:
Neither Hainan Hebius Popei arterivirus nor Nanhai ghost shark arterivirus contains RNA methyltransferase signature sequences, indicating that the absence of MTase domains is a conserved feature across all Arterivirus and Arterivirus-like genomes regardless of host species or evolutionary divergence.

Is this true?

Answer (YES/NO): NO